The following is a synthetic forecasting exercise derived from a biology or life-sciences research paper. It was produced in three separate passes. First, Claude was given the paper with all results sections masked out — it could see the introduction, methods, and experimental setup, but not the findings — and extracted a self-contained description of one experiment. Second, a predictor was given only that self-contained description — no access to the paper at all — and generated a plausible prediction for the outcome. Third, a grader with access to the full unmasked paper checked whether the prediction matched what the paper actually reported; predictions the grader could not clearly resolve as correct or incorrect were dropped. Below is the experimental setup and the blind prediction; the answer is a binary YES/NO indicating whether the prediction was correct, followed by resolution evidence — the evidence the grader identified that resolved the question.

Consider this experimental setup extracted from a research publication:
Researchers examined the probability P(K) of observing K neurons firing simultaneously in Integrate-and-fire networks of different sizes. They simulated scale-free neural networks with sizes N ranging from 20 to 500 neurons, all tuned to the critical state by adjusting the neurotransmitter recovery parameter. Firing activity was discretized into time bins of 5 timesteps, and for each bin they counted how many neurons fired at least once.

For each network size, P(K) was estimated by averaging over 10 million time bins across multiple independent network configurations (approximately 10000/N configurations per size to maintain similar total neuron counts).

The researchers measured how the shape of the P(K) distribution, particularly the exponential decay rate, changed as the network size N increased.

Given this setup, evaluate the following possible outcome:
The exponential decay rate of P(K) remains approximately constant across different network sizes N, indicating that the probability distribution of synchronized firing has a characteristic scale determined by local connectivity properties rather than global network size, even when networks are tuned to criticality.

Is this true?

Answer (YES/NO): NO